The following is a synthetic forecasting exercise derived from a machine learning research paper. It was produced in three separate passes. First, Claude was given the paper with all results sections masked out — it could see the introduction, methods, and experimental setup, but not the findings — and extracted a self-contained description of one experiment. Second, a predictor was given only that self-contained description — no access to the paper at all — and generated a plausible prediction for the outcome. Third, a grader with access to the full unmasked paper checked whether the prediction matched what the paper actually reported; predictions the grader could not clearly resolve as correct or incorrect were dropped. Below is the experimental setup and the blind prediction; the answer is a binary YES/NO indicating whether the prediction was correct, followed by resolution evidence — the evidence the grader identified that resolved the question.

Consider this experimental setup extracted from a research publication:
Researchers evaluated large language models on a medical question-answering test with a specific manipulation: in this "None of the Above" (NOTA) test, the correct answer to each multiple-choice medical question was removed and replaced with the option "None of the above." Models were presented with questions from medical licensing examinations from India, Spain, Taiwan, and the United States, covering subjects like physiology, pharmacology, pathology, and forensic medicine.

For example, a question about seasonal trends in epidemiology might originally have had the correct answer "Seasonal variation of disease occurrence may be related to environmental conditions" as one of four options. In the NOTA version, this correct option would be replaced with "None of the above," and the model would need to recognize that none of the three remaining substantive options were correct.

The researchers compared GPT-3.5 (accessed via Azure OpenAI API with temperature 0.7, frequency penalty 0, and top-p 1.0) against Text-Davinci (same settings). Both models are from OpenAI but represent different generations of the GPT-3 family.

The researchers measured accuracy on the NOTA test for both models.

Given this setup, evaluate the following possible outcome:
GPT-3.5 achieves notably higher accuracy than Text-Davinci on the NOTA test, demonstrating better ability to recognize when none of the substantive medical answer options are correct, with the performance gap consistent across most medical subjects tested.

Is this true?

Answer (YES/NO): NO